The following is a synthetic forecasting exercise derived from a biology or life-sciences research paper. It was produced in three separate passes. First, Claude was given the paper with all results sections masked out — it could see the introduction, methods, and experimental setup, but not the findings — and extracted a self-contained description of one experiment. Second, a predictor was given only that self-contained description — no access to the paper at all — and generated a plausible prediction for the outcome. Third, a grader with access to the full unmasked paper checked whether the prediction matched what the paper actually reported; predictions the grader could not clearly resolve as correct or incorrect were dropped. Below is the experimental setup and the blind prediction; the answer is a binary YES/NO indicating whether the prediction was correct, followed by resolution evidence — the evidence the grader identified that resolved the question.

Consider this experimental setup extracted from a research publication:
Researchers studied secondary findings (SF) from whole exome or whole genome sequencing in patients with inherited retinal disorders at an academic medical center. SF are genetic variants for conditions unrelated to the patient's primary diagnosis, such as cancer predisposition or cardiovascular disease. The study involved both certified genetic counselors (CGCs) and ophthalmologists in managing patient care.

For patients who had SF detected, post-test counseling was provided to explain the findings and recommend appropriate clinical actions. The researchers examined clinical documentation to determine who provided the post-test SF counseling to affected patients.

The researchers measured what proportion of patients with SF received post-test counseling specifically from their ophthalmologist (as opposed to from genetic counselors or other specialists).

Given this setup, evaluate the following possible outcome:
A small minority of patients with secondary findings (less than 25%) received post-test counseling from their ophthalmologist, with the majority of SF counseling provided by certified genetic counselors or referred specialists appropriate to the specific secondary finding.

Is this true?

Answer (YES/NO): YES